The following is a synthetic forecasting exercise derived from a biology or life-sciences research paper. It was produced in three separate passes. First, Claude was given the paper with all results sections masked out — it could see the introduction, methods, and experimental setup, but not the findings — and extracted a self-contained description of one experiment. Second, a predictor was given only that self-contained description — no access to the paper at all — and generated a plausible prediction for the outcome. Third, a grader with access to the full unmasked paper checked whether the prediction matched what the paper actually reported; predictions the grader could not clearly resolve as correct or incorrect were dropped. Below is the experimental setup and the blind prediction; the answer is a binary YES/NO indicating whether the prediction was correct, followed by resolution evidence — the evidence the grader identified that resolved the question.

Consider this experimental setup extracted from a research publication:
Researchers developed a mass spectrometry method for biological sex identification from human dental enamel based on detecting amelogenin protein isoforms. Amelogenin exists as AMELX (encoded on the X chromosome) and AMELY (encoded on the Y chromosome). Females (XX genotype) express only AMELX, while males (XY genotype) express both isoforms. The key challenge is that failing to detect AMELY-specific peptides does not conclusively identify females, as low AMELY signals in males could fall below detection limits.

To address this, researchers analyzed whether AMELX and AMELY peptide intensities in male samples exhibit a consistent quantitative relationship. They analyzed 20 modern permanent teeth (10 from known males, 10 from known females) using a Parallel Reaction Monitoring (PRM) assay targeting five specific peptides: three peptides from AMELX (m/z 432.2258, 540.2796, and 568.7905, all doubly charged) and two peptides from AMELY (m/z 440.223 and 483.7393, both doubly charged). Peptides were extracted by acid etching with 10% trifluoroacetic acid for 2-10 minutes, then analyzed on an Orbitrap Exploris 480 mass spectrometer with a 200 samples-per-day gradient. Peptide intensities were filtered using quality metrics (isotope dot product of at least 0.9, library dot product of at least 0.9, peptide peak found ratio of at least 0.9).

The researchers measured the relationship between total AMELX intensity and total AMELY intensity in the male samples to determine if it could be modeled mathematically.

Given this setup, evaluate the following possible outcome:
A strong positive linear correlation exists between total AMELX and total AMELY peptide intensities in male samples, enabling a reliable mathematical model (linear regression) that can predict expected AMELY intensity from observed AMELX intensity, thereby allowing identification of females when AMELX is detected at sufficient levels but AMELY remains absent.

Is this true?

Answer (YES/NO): YES